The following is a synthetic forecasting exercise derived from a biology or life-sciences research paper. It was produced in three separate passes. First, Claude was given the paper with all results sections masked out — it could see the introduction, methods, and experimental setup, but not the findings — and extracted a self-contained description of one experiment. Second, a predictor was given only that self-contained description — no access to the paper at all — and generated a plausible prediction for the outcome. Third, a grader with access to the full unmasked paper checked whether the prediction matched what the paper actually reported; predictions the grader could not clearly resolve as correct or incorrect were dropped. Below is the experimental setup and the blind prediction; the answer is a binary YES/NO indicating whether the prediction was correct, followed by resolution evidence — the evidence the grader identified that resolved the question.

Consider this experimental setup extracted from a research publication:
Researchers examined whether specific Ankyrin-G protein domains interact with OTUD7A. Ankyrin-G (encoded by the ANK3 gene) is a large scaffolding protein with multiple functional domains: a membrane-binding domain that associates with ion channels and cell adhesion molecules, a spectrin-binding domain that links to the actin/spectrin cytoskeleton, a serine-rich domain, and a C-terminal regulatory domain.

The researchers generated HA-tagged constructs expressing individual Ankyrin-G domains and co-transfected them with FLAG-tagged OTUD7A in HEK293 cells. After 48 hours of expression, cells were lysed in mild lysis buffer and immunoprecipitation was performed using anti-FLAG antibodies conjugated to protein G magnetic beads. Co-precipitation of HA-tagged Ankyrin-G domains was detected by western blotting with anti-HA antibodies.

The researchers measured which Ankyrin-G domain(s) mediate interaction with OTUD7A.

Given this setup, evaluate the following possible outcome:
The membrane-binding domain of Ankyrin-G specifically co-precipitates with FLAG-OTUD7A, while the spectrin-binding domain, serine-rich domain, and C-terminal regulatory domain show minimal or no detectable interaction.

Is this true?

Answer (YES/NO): NO